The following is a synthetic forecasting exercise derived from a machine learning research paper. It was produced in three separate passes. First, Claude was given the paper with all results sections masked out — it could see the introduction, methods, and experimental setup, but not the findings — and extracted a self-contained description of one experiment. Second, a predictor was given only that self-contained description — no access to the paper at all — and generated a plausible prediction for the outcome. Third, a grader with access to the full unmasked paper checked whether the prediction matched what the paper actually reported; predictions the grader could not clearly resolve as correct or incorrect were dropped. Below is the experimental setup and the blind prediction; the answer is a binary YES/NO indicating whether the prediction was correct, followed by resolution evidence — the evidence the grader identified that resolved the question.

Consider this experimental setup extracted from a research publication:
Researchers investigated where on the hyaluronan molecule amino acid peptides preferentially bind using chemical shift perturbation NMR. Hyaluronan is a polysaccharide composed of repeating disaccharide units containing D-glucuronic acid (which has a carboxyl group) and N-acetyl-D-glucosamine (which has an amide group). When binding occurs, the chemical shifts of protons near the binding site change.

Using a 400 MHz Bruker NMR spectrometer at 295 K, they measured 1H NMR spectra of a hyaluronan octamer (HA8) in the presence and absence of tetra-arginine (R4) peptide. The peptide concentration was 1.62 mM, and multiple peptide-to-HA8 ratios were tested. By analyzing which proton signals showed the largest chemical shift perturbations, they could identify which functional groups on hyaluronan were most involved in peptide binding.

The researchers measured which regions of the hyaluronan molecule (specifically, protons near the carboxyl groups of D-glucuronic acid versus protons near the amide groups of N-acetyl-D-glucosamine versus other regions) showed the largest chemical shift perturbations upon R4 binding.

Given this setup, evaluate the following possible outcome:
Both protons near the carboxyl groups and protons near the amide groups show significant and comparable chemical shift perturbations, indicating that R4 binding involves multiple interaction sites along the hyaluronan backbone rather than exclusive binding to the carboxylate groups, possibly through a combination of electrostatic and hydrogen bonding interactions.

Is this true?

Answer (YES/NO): NO